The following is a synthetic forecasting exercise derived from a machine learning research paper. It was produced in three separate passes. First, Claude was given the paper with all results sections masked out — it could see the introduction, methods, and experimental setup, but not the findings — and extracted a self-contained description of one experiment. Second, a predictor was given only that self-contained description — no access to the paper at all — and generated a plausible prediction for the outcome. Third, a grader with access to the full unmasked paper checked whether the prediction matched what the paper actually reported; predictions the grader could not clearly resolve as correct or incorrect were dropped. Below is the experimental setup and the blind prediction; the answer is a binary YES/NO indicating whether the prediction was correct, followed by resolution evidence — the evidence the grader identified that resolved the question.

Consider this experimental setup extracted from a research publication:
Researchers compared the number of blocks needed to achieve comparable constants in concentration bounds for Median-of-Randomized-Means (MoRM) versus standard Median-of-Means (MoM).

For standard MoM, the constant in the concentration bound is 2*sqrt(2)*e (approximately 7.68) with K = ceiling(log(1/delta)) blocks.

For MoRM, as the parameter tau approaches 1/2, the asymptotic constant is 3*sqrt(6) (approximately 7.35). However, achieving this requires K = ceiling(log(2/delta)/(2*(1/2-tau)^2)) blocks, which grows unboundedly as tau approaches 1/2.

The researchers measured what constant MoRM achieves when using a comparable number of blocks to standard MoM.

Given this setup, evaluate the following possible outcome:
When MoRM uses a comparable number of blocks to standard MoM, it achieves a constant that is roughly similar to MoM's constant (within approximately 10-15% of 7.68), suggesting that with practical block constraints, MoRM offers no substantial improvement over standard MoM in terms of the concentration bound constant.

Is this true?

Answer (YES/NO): NO